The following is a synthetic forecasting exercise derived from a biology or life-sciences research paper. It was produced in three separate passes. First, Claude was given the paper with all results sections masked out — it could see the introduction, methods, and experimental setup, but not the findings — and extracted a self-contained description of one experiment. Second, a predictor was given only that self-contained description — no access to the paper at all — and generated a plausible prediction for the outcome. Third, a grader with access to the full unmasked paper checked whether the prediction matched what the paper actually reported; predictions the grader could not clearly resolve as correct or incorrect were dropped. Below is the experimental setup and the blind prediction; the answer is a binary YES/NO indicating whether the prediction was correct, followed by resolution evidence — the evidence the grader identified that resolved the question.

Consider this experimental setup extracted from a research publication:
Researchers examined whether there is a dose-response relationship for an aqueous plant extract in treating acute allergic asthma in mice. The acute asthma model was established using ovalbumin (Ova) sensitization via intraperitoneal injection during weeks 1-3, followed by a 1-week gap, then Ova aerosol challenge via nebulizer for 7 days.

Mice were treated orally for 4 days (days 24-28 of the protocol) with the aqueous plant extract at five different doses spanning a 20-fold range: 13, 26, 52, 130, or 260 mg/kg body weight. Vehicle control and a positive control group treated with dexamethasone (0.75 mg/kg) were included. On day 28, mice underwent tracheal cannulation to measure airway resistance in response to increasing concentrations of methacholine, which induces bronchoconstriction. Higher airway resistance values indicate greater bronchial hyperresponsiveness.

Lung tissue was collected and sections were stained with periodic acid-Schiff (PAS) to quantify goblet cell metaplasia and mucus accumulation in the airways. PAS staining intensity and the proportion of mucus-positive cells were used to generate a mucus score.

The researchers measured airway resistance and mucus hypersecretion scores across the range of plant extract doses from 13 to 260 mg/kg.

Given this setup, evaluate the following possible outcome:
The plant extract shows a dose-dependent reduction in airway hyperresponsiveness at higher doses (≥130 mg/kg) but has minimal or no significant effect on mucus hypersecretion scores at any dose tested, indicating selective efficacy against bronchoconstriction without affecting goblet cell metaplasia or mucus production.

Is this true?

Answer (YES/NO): NO